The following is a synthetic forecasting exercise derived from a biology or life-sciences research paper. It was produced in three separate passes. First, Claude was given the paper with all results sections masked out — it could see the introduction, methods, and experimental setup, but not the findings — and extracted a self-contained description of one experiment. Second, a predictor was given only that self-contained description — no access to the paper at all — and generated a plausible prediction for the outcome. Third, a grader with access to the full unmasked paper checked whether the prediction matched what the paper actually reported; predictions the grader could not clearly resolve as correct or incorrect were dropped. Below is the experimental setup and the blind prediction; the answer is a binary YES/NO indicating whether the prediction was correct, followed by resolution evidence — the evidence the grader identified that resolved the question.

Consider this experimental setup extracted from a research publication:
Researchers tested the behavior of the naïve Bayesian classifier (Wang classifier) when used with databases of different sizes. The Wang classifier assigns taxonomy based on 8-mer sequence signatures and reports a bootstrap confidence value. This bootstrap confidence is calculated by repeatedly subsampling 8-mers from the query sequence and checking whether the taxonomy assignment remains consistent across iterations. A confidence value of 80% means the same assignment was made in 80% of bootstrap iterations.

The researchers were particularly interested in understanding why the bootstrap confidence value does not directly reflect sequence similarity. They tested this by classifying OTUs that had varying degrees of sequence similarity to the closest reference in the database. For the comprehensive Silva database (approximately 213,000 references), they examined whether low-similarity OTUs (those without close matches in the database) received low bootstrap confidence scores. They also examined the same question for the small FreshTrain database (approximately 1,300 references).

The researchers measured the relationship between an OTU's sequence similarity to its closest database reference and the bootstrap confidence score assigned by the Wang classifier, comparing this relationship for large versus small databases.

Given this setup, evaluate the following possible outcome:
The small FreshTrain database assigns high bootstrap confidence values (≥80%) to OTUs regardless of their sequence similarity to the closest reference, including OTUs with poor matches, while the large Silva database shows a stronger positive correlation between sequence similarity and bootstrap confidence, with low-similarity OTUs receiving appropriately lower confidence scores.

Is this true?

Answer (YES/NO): NO